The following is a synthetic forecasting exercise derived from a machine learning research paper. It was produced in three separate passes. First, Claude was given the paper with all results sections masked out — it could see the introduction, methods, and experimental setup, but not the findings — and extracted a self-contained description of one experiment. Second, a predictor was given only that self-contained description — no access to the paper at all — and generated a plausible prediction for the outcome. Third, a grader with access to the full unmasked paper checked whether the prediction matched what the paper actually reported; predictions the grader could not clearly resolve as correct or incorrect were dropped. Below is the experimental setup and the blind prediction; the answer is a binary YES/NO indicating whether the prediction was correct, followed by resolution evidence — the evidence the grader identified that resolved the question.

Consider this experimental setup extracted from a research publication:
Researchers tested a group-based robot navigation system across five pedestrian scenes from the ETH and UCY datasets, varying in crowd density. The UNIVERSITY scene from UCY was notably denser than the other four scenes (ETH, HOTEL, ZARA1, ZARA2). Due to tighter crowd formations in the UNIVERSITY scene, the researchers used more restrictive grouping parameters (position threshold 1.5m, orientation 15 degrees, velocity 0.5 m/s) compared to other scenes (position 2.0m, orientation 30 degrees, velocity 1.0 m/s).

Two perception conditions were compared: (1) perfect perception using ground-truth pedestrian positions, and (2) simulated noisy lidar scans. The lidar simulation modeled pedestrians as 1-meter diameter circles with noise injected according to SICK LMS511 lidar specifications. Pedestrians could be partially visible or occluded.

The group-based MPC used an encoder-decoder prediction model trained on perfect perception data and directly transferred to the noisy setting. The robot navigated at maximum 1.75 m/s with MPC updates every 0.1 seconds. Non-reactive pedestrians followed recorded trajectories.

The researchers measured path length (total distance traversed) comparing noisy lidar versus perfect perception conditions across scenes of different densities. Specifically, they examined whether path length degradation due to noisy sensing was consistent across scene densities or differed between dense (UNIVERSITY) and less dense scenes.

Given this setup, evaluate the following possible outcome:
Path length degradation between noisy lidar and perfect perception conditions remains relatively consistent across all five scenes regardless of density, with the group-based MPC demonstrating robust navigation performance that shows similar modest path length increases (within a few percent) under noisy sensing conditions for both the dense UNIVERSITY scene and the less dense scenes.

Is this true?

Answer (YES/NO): NO